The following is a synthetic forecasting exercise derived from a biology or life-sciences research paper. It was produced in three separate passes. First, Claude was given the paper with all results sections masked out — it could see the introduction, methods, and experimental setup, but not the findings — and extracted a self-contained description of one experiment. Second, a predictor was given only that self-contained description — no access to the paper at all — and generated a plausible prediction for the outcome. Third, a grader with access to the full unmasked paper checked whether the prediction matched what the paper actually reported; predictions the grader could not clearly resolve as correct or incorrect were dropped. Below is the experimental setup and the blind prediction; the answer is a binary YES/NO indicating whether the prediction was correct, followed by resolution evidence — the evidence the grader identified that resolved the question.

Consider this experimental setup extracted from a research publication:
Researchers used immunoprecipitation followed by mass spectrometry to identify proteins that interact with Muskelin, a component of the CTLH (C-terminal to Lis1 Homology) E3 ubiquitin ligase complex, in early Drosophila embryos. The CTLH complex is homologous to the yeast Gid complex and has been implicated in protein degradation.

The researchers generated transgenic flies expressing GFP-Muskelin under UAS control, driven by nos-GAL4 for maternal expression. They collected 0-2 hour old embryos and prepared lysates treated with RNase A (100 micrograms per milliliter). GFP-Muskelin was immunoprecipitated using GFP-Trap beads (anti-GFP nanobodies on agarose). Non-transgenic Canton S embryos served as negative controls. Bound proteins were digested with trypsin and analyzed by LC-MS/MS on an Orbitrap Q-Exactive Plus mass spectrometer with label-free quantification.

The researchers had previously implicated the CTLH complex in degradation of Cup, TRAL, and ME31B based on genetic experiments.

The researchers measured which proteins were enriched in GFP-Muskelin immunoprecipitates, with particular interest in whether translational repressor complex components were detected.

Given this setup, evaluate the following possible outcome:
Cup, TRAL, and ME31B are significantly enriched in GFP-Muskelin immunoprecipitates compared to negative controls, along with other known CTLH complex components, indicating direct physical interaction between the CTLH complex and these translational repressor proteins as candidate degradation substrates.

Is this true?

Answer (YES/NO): YES